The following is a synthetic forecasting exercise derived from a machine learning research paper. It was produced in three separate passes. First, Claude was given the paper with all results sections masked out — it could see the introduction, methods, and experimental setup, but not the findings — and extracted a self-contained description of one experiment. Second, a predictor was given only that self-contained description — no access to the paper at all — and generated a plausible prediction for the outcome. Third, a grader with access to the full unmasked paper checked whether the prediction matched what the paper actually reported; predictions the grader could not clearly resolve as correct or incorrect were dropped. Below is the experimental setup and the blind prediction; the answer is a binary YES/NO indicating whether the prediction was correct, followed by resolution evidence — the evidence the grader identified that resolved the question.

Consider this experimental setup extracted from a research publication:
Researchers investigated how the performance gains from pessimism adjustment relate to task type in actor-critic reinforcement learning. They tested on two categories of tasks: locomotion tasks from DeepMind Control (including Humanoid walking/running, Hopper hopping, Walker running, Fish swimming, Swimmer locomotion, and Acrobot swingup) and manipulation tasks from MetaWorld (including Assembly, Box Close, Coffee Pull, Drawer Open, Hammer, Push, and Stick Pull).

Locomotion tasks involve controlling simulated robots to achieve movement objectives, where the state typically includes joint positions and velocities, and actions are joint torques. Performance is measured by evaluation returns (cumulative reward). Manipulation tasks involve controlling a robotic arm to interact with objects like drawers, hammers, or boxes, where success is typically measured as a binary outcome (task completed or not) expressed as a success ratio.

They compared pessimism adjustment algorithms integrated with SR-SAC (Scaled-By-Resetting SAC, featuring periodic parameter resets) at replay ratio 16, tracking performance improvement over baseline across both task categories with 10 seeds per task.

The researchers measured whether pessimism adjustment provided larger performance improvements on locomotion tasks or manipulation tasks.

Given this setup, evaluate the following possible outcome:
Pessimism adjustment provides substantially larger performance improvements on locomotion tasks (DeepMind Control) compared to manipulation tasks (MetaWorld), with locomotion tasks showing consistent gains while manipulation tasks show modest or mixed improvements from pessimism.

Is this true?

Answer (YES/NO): NO